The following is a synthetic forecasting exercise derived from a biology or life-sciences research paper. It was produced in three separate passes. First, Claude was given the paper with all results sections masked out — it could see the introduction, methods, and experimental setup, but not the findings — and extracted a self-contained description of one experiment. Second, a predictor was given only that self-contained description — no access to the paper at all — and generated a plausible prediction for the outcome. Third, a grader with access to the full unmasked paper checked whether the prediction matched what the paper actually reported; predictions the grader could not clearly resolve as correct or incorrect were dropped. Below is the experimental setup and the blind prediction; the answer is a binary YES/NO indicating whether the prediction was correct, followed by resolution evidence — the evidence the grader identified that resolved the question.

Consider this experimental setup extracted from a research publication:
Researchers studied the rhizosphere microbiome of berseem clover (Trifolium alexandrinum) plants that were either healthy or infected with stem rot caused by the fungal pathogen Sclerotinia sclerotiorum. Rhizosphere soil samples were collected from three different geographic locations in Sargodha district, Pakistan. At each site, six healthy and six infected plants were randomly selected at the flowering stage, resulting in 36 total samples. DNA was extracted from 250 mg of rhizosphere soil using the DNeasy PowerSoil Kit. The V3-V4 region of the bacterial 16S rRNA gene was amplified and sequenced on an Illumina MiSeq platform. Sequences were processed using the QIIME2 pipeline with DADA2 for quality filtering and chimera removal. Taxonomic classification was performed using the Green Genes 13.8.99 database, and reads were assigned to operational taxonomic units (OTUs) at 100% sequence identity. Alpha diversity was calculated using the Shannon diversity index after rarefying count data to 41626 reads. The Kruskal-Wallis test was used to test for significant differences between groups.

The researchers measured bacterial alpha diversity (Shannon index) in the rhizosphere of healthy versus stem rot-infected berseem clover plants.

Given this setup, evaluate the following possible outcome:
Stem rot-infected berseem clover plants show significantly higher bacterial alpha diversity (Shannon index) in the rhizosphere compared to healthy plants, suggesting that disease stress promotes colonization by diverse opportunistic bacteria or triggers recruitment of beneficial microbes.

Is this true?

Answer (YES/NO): NO